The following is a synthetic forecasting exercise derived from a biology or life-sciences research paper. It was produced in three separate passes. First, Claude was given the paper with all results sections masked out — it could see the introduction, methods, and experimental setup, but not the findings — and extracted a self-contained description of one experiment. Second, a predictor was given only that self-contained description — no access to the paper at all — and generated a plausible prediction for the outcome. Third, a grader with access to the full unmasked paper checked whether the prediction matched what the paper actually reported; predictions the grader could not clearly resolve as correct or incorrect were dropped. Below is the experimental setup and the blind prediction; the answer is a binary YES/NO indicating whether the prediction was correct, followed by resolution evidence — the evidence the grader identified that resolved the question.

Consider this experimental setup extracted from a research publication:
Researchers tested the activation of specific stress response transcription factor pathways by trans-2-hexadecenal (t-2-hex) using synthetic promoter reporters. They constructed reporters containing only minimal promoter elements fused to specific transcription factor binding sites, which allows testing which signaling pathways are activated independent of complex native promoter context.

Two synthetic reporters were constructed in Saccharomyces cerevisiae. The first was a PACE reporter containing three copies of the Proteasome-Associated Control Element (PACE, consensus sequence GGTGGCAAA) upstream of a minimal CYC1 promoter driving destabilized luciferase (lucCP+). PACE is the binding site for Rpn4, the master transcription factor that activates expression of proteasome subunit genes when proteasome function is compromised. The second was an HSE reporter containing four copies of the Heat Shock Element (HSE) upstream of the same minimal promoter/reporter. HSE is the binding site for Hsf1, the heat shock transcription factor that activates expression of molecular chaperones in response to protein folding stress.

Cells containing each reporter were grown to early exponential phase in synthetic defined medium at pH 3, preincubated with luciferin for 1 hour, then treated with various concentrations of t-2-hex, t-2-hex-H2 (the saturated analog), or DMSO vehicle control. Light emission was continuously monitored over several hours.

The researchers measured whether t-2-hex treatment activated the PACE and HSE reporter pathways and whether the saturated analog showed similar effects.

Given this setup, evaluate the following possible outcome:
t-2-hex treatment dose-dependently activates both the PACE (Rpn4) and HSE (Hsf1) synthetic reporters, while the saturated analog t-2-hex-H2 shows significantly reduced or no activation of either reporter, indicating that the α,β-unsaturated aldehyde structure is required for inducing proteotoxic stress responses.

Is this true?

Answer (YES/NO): YES